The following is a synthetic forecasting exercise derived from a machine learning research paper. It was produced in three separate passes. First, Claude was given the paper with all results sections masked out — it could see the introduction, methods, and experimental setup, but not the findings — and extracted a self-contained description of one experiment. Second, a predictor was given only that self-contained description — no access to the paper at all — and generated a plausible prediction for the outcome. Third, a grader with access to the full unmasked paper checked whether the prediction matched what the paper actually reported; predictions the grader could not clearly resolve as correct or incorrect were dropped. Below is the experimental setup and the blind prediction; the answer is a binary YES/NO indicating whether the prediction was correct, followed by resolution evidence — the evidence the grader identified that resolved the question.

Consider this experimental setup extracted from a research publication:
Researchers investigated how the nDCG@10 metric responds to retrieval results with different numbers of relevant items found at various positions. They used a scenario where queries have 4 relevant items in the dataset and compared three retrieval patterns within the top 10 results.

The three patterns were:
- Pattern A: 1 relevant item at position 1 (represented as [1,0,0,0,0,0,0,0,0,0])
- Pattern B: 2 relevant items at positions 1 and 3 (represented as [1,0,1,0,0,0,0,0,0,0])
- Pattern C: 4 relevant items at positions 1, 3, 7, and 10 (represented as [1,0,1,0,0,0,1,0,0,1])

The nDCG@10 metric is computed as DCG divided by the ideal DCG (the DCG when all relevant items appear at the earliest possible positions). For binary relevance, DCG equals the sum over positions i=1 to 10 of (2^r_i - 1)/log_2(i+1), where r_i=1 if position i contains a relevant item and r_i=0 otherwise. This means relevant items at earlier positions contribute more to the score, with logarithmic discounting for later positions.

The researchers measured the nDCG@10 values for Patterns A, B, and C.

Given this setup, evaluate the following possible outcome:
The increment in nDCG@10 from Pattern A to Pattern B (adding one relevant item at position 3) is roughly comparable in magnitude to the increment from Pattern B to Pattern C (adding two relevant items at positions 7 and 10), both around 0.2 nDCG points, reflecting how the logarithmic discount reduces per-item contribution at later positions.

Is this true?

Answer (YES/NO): NO